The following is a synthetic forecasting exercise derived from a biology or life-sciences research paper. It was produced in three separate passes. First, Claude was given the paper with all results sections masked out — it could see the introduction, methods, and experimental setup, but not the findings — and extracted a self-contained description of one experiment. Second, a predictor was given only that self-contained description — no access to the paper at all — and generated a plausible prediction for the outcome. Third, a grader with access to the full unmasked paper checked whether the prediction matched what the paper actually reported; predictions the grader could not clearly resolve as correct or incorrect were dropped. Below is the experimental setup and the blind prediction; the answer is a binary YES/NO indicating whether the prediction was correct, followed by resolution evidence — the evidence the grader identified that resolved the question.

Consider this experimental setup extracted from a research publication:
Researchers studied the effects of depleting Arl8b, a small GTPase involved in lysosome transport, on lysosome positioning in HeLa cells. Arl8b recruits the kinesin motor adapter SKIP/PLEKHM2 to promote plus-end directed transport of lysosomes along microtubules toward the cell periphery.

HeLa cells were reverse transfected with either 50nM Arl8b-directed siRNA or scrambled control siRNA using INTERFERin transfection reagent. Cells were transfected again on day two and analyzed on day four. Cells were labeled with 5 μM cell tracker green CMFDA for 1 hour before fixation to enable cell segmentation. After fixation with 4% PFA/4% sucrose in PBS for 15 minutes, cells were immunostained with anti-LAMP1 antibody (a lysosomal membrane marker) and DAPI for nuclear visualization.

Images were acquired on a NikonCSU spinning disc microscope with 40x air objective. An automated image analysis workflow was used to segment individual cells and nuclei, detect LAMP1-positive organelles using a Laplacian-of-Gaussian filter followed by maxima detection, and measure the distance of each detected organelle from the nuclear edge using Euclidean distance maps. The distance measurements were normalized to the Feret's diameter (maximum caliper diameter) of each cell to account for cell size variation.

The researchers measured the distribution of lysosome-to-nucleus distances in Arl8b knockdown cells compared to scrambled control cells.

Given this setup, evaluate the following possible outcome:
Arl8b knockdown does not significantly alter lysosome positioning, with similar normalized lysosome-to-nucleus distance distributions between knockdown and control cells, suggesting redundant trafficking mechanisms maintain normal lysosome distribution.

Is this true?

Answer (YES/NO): NO